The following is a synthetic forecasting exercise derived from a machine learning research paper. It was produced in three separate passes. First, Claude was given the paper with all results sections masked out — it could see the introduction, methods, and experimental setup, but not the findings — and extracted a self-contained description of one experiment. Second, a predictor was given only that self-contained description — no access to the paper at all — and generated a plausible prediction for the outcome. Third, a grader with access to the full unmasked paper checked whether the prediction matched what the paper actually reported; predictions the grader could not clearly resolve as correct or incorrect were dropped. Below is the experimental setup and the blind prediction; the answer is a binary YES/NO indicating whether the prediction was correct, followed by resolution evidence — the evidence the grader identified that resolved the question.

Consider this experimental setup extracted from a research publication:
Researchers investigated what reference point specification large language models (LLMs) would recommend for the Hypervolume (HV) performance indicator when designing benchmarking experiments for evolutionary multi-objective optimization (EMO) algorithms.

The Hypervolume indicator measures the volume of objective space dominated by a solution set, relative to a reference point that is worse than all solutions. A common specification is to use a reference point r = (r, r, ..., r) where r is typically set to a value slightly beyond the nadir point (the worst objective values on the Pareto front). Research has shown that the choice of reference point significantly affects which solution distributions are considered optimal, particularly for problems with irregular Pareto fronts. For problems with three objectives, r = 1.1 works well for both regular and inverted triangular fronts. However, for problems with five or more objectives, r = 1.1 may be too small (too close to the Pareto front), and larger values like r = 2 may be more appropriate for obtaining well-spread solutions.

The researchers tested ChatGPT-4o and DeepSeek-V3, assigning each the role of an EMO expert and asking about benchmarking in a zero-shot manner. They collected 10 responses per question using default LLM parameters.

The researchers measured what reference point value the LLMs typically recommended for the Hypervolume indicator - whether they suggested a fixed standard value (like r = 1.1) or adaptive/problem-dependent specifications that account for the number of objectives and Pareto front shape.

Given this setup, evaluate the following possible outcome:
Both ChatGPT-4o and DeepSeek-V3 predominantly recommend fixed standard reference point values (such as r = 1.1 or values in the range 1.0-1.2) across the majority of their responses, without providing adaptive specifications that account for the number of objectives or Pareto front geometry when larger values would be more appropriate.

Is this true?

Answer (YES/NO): YES